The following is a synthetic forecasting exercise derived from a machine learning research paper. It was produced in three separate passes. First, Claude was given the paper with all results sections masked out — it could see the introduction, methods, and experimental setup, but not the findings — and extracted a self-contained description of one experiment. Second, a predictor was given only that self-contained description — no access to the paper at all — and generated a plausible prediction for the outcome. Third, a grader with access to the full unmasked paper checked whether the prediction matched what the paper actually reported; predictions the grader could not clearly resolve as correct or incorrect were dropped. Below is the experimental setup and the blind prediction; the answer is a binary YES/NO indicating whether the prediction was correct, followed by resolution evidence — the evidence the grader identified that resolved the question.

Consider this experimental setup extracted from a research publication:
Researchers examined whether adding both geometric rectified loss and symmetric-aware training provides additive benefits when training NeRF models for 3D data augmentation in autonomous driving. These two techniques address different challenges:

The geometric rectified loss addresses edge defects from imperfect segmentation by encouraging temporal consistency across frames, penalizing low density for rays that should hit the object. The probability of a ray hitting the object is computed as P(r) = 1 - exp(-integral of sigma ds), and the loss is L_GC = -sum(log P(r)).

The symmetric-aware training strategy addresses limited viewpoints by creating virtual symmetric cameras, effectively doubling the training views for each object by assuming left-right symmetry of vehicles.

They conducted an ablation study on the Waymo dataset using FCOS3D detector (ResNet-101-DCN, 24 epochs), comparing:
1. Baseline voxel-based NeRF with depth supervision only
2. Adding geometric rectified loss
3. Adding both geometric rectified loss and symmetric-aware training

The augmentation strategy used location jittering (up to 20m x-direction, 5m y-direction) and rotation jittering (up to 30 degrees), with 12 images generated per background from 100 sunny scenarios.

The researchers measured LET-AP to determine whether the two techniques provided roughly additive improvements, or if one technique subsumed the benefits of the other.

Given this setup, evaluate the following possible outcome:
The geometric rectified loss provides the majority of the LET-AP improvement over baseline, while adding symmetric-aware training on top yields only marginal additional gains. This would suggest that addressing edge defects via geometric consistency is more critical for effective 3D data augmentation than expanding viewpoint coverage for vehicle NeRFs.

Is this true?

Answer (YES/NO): NO